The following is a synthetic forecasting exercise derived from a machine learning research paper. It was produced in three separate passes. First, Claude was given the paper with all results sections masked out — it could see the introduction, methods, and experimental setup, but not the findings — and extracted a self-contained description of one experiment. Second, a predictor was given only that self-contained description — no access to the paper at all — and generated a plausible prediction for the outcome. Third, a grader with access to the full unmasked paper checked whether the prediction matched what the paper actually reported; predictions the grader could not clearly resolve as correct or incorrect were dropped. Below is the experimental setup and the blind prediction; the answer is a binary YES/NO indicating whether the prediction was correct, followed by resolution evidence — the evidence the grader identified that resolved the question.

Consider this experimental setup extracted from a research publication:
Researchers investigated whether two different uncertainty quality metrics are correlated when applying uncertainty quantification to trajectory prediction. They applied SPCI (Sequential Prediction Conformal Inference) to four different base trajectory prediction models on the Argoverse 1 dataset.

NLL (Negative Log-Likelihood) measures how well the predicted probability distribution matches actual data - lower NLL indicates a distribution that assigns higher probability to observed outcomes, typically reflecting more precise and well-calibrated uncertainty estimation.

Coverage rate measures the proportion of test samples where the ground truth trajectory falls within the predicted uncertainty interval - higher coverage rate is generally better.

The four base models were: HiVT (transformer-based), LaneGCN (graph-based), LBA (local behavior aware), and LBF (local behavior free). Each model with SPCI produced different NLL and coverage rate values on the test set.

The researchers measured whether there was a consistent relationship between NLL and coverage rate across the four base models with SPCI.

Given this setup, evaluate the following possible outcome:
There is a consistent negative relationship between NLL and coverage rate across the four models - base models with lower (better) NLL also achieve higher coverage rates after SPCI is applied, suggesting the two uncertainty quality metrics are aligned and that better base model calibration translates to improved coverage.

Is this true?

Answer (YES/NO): NO